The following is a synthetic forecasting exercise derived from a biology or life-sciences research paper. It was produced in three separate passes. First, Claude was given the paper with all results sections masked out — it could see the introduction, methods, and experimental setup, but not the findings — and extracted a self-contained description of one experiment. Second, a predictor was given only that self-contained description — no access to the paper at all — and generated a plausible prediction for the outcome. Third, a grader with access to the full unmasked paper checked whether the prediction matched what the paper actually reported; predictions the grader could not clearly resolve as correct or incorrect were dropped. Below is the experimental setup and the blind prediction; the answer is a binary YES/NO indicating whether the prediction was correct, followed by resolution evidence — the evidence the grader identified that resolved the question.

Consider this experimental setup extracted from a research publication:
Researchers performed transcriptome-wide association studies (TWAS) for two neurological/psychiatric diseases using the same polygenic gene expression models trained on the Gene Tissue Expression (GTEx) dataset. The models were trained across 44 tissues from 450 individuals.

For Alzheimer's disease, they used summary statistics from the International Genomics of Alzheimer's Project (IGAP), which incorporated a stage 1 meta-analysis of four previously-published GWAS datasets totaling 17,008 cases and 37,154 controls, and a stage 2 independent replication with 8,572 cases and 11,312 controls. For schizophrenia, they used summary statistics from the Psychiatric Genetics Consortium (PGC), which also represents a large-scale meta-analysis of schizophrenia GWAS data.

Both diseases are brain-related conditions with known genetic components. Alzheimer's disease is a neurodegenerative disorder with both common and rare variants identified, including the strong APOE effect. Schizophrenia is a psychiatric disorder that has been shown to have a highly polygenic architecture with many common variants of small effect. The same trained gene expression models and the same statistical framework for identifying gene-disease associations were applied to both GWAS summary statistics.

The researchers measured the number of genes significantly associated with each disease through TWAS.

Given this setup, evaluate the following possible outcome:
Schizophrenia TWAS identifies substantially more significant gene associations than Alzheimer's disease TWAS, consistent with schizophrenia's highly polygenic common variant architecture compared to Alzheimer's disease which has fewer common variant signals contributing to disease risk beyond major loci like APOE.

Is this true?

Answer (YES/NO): YES